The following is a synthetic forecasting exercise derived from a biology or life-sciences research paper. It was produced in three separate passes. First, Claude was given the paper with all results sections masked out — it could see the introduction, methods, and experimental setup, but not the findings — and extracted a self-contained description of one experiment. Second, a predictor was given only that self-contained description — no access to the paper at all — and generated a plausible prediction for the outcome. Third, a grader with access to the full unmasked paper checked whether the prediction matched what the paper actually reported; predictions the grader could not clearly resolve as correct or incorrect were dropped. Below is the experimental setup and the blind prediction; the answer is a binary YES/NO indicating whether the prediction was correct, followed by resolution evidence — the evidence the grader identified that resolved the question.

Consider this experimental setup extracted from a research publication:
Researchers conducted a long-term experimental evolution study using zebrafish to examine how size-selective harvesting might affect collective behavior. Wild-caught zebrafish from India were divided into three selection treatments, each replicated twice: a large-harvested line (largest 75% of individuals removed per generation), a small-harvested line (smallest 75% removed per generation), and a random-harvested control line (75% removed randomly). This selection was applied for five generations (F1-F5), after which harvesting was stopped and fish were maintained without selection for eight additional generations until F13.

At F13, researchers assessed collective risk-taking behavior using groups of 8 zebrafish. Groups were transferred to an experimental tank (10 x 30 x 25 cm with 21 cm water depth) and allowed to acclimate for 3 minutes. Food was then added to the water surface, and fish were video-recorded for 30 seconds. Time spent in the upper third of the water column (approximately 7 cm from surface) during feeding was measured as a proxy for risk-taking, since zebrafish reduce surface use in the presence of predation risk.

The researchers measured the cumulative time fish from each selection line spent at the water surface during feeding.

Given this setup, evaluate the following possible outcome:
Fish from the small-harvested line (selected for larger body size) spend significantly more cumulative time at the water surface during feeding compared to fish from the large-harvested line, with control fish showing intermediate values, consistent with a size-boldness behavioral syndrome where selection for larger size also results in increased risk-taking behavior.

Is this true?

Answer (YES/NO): YES